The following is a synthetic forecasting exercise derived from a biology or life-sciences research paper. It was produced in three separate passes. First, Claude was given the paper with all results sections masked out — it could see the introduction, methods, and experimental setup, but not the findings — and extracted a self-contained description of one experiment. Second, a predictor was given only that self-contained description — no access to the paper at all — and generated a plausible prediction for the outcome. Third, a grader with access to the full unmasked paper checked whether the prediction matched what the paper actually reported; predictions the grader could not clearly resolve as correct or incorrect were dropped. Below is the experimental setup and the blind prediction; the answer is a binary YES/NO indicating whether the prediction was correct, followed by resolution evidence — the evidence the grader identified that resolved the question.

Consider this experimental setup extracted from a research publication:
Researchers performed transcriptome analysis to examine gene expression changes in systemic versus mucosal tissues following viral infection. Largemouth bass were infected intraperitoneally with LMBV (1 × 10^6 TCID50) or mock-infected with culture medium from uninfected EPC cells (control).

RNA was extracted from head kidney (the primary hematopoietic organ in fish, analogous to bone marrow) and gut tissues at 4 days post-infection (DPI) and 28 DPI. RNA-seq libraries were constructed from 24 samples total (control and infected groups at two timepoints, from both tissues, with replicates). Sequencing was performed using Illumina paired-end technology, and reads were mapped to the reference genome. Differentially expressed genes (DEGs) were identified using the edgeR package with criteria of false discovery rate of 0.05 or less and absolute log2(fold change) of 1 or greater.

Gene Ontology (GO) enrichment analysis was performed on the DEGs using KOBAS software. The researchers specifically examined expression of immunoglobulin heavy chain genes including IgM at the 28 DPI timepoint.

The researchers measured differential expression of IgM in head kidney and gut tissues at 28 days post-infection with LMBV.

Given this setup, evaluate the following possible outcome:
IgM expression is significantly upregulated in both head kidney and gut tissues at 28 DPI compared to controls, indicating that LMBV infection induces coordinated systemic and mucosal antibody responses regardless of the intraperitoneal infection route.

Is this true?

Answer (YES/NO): YES